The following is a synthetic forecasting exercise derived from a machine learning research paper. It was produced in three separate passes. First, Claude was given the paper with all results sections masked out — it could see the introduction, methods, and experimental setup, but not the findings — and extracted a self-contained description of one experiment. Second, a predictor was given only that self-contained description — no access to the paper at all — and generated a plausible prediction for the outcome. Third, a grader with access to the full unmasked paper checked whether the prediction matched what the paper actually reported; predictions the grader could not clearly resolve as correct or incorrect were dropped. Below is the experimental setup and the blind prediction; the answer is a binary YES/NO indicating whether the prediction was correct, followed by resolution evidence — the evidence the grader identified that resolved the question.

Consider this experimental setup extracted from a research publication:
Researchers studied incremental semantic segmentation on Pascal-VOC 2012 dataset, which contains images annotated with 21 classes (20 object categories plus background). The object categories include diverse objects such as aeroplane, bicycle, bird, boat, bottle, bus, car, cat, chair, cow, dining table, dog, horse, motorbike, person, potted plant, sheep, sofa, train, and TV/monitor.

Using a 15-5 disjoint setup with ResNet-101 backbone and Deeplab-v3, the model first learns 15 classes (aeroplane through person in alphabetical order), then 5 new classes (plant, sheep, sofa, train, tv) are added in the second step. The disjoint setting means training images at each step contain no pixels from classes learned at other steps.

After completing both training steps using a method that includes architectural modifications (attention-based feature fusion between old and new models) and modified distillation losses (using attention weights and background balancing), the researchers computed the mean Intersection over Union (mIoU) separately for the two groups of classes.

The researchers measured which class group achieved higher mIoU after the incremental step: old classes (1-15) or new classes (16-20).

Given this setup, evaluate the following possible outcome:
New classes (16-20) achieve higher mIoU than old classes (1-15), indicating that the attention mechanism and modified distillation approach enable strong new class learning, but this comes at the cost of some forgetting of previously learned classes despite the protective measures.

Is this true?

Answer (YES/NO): NO